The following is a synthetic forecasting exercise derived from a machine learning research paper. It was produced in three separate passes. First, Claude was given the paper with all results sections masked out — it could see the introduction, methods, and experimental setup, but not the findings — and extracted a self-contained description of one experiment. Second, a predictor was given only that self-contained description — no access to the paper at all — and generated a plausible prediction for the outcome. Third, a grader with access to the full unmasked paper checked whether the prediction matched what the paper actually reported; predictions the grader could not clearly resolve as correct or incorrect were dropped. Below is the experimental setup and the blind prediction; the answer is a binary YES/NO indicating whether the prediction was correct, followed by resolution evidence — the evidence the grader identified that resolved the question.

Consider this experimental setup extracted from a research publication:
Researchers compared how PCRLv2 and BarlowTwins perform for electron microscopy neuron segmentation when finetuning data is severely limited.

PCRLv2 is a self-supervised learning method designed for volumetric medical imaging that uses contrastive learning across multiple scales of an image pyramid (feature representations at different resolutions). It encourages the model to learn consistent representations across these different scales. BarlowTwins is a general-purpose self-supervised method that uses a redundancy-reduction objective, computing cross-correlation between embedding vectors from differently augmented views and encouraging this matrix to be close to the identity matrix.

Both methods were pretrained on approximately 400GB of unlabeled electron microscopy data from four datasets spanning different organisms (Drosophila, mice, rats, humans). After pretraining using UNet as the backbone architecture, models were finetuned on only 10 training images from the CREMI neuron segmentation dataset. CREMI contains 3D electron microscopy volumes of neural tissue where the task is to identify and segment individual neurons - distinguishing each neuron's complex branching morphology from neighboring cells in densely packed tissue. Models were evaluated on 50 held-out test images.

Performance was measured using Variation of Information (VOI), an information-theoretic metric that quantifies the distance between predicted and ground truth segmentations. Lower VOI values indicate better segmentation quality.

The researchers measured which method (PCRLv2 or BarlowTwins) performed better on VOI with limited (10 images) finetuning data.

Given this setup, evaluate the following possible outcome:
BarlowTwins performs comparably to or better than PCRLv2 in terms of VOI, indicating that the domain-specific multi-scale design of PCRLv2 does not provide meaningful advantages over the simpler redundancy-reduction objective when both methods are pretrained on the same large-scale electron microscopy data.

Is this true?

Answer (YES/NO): NO